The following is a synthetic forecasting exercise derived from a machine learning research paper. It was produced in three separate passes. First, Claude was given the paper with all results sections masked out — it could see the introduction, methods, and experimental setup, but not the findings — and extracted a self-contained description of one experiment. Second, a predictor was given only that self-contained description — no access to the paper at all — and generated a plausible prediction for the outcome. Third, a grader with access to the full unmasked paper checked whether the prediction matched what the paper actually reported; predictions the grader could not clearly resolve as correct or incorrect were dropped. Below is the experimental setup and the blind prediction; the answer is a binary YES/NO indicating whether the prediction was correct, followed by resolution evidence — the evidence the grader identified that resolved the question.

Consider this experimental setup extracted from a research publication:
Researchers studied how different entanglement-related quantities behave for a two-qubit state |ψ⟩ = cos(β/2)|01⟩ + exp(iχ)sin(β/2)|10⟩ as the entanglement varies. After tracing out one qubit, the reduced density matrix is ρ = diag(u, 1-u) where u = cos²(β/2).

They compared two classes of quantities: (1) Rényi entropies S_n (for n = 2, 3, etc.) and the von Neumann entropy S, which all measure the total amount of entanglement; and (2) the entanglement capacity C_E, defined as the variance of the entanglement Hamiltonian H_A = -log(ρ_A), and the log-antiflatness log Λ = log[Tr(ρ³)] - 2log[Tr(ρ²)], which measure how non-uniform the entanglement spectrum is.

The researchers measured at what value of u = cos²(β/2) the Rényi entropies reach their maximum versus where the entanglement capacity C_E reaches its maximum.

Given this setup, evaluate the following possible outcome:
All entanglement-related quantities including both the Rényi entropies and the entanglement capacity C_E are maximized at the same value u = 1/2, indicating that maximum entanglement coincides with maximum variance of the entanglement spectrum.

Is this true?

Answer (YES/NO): NO